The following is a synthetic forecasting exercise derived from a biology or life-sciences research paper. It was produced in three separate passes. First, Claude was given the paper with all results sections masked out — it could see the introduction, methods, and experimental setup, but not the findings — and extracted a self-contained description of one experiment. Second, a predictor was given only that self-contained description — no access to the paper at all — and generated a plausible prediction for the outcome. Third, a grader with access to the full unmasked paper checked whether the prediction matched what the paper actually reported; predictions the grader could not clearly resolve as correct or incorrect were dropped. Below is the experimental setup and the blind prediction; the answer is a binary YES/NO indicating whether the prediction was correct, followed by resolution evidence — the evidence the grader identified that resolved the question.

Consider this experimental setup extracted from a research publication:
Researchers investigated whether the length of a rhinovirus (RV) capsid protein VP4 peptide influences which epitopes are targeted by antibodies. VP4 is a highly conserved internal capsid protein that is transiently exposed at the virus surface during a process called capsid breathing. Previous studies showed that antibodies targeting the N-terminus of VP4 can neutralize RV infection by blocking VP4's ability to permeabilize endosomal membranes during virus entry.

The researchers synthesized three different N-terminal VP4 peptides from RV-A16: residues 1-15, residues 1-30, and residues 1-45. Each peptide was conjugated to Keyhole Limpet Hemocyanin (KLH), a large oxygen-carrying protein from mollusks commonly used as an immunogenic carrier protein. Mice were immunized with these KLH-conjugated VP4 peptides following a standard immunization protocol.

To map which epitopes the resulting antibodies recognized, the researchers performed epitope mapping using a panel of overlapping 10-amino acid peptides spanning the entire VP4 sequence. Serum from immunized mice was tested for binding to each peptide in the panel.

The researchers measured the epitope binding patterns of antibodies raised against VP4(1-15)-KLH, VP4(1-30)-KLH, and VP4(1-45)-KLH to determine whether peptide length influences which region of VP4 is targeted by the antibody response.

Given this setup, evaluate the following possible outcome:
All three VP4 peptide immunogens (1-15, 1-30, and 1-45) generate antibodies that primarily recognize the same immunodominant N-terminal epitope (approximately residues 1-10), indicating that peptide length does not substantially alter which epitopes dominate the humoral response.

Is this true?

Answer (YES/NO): NO